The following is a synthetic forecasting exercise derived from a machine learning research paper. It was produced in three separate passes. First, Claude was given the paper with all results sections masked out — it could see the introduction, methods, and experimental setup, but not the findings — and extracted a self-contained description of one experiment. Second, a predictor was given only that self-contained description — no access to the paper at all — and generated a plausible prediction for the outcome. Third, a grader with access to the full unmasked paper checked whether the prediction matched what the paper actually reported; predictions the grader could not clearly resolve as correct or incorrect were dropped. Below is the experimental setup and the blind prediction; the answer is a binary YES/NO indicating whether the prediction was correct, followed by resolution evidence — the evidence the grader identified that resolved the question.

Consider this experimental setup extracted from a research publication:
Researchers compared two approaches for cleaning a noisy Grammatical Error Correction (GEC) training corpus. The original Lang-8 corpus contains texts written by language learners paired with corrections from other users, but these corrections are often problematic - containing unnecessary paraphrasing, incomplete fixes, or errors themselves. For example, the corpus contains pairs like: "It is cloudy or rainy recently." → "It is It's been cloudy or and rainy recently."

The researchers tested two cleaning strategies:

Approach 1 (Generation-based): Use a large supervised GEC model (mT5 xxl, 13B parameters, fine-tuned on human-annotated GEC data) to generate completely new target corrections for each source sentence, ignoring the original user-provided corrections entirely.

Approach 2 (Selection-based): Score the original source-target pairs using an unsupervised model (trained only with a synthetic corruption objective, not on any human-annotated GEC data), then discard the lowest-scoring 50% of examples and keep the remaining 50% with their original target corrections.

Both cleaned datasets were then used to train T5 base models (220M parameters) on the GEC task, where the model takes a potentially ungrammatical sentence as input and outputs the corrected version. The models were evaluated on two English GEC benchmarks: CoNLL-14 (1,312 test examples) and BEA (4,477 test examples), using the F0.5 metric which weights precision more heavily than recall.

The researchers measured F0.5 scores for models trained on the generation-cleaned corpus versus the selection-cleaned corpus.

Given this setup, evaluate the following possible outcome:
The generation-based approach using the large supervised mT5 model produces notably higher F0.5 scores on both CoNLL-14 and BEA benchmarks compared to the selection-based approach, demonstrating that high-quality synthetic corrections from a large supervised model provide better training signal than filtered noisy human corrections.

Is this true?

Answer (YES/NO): YES